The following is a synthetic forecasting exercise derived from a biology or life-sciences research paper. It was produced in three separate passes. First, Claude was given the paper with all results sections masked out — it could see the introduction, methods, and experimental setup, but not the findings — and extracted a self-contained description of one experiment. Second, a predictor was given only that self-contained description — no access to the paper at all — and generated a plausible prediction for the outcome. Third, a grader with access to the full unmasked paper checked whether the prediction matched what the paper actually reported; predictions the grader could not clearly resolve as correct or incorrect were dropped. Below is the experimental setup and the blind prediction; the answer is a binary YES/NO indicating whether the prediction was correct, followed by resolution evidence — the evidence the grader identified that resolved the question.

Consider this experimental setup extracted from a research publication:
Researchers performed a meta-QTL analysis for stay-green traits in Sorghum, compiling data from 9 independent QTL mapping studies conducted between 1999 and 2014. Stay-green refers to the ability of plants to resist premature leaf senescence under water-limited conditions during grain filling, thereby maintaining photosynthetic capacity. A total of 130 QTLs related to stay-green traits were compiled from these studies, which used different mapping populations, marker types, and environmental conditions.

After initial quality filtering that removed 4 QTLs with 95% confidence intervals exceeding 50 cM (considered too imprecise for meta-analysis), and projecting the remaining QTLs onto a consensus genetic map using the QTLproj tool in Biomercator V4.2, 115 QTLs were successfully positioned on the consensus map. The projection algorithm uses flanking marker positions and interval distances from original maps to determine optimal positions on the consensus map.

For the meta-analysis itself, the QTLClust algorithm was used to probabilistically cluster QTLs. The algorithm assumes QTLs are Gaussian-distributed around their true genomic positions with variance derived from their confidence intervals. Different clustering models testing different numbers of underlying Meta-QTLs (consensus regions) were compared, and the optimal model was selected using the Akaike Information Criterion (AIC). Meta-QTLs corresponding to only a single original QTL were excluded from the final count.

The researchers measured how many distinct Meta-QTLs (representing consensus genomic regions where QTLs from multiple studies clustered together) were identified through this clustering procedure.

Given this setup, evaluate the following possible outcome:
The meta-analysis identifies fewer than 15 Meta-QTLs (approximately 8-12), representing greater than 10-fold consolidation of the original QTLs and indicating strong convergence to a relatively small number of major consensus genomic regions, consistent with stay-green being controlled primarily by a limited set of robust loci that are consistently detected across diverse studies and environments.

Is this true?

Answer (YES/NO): NO